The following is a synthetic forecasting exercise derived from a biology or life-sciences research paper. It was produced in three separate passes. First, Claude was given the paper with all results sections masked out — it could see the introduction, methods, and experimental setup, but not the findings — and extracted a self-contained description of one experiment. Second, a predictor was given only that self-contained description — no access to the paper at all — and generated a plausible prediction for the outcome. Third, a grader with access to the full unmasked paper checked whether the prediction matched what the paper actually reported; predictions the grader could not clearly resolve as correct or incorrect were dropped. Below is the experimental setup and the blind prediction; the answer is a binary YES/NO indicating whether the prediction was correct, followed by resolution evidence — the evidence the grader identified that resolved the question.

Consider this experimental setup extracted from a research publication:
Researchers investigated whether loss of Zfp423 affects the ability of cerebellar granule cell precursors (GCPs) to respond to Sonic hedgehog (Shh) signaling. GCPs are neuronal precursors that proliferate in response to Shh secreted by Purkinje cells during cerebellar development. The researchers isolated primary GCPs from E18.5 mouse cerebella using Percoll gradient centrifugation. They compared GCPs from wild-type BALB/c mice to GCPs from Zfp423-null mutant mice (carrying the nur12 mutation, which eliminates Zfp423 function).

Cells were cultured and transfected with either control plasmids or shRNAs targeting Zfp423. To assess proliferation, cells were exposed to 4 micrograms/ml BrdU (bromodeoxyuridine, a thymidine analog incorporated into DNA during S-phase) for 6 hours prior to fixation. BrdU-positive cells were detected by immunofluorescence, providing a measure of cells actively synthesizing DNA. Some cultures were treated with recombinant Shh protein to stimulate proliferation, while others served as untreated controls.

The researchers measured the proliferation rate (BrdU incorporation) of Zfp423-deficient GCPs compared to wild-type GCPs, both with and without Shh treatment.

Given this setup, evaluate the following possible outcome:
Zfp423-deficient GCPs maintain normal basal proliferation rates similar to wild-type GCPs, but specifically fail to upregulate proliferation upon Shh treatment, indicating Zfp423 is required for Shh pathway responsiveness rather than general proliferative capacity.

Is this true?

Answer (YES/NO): NO